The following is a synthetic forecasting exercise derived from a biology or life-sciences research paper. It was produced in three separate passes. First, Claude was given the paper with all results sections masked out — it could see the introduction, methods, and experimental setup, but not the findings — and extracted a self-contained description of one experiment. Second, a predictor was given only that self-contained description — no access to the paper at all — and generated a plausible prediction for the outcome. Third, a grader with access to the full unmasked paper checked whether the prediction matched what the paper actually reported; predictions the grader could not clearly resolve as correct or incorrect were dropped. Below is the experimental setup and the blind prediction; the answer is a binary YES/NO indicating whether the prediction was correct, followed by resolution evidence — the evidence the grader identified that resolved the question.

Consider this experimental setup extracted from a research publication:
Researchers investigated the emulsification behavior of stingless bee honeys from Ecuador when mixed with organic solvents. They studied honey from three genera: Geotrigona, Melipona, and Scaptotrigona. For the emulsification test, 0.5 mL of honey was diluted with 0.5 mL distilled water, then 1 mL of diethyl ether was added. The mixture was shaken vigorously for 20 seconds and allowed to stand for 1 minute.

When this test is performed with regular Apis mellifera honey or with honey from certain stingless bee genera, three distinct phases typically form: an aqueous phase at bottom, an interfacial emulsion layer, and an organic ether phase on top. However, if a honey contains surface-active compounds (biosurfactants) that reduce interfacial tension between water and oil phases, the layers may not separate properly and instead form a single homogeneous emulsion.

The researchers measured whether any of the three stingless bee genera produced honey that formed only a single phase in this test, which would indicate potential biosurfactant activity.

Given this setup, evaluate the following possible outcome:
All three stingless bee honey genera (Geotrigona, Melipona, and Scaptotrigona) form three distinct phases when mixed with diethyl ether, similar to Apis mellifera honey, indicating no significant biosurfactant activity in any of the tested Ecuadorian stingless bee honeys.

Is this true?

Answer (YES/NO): NO